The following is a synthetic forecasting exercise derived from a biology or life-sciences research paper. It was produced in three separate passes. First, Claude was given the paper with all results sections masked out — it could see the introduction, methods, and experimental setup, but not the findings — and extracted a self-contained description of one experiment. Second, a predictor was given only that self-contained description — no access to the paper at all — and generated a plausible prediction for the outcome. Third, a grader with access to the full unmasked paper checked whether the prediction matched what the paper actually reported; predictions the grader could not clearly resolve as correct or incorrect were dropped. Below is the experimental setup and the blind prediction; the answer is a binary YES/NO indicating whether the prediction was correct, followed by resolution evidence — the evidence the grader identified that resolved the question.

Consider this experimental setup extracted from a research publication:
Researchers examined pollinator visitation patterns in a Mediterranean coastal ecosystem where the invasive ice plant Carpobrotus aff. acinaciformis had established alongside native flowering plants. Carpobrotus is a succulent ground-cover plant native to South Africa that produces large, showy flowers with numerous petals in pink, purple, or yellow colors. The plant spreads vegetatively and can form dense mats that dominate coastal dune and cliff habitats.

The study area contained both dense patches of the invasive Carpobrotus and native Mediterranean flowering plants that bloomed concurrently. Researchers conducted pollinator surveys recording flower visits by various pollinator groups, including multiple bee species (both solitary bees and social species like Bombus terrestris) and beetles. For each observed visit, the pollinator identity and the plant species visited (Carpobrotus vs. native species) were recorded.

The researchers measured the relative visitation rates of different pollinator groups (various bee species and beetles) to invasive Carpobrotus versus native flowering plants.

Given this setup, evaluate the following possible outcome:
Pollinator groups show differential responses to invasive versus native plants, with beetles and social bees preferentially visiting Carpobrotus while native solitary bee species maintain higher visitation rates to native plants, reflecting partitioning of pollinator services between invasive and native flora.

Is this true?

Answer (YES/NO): YES